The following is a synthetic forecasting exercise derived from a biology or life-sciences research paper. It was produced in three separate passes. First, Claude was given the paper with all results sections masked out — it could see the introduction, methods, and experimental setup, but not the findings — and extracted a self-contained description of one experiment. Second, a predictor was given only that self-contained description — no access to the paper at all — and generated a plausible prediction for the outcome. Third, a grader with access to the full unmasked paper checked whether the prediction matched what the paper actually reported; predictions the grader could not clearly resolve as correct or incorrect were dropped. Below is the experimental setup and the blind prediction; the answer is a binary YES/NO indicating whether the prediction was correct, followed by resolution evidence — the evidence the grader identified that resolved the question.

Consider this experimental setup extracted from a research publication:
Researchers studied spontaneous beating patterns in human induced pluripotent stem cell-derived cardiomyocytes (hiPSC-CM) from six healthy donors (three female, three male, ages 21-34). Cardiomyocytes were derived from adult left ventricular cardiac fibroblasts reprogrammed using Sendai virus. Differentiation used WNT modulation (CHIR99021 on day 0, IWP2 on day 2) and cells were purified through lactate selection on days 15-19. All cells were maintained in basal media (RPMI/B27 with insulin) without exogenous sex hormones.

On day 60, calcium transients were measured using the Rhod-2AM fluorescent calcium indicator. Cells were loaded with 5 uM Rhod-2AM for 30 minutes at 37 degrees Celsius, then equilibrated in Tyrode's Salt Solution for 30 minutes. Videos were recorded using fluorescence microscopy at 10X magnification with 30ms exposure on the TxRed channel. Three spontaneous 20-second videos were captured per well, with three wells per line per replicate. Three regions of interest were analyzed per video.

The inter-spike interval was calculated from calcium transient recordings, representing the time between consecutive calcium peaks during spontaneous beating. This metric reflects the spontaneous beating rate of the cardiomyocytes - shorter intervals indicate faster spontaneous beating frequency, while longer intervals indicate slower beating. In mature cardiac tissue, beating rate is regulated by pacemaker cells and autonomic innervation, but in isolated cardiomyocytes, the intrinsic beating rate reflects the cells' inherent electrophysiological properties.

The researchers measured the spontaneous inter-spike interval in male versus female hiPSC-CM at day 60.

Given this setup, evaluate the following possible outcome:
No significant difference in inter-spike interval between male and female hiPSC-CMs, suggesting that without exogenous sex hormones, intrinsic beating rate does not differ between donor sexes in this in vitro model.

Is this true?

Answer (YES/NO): YES